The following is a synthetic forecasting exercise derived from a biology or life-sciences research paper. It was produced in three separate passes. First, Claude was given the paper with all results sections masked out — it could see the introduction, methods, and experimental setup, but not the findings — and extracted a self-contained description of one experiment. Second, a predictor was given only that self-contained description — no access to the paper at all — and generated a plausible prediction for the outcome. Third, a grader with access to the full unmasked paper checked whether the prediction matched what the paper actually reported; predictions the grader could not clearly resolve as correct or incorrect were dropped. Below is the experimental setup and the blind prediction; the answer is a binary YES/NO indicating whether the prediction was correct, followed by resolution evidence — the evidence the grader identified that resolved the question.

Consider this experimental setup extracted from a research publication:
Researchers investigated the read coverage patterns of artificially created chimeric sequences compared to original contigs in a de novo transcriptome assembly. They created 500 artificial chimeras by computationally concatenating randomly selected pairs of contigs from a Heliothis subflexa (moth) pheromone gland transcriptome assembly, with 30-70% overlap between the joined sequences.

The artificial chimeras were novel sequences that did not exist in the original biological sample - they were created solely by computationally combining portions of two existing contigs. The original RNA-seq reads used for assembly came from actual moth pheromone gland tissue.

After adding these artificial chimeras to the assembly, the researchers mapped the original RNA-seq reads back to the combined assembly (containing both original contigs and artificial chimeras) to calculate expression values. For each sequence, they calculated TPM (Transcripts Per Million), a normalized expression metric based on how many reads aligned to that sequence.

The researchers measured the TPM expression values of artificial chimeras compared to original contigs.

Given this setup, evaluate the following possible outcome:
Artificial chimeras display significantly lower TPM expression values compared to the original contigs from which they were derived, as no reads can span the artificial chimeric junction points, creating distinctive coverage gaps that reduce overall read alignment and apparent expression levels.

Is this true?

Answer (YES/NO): YES